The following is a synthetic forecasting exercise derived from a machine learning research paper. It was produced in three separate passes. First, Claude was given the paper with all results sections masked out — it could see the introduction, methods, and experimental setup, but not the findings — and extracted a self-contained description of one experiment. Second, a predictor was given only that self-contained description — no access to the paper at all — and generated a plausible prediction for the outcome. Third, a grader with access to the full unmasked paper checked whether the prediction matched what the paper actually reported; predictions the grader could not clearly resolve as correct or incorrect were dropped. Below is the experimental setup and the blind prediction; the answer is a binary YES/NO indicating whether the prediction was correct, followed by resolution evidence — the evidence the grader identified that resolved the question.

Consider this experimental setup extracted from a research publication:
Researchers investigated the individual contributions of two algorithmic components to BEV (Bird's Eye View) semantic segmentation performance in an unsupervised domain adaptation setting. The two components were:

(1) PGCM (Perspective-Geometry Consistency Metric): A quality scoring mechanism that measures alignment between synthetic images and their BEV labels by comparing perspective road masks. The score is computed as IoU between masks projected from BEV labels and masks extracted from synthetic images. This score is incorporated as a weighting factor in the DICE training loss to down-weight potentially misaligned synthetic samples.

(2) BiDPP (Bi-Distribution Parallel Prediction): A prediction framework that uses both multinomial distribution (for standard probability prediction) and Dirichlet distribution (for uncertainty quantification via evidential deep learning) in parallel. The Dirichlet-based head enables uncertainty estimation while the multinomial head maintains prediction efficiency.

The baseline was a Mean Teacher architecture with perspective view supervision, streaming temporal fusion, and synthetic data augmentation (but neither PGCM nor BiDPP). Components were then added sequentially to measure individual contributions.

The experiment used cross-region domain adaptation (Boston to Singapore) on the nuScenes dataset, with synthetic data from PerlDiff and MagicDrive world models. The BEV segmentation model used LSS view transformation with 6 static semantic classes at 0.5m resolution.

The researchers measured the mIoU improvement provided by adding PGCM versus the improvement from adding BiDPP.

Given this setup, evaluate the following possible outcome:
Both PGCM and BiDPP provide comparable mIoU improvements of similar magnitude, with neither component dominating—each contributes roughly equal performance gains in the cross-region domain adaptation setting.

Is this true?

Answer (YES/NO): NO